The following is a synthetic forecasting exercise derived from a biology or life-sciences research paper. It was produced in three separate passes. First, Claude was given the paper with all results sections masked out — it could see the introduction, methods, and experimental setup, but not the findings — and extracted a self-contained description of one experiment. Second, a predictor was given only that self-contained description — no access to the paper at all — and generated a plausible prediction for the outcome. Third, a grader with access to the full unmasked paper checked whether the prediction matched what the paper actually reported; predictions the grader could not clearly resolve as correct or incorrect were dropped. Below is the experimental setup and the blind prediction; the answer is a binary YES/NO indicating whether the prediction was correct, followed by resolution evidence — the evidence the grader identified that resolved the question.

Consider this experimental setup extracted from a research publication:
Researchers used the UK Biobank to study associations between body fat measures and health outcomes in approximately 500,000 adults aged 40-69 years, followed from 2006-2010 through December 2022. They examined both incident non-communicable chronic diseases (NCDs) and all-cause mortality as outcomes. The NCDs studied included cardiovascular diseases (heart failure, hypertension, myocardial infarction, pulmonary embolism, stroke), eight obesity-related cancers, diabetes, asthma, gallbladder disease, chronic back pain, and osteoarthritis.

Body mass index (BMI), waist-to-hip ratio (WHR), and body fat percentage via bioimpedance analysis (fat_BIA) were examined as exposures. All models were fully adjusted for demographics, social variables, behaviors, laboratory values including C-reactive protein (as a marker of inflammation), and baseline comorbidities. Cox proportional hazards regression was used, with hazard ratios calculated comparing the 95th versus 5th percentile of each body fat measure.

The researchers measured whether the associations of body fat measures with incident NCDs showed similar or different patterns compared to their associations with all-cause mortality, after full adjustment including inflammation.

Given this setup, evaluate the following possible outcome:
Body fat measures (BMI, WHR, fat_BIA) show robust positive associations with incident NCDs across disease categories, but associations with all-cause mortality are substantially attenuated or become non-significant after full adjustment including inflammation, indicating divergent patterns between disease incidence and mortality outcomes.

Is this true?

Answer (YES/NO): NO